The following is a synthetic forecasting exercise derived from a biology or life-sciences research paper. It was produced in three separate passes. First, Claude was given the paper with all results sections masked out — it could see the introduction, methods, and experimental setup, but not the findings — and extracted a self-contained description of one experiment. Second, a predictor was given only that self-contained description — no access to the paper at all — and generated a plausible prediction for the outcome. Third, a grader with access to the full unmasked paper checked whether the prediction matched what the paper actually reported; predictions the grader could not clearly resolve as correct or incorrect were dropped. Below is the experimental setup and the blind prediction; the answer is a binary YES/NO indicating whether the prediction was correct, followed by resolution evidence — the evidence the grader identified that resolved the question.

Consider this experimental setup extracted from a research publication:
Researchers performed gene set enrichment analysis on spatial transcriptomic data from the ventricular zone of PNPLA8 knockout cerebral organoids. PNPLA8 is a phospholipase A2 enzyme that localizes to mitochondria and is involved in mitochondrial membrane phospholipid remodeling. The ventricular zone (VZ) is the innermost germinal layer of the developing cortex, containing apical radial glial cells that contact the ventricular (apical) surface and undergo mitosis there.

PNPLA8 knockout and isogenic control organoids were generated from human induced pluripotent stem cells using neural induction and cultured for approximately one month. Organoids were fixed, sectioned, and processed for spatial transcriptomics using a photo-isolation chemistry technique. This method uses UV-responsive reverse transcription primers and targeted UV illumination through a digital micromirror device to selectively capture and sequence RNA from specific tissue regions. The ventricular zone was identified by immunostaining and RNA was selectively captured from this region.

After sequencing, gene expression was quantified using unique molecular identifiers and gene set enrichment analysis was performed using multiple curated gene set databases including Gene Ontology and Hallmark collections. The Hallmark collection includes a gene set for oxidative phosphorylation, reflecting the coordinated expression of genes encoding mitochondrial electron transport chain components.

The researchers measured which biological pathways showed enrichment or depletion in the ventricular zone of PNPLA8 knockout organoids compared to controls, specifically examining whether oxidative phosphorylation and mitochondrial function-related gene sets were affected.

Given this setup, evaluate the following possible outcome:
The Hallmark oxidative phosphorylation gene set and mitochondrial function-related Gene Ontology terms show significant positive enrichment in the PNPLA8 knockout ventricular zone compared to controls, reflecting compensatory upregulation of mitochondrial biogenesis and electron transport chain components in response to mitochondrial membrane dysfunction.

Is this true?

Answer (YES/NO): YES